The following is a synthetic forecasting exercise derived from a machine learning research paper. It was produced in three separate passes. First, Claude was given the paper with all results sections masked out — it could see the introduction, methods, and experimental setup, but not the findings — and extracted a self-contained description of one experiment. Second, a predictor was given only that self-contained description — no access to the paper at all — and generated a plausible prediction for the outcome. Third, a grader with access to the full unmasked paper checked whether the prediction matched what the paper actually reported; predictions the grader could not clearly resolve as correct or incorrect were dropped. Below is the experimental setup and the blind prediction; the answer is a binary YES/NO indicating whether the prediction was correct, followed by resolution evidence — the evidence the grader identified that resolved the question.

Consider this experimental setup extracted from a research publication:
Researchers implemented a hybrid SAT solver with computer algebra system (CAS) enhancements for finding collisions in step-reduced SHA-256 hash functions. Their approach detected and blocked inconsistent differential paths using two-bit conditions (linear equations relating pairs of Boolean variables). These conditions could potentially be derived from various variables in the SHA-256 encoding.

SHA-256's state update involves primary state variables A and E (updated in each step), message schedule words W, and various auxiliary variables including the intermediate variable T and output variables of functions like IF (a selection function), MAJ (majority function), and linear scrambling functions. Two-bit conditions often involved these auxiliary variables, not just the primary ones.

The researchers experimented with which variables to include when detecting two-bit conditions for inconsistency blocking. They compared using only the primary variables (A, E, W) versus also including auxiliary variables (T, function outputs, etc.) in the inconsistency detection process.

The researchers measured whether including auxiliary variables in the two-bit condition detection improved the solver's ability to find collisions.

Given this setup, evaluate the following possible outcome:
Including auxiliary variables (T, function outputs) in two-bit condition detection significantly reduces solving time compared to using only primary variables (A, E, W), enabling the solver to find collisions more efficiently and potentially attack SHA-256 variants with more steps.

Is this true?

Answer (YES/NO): NO